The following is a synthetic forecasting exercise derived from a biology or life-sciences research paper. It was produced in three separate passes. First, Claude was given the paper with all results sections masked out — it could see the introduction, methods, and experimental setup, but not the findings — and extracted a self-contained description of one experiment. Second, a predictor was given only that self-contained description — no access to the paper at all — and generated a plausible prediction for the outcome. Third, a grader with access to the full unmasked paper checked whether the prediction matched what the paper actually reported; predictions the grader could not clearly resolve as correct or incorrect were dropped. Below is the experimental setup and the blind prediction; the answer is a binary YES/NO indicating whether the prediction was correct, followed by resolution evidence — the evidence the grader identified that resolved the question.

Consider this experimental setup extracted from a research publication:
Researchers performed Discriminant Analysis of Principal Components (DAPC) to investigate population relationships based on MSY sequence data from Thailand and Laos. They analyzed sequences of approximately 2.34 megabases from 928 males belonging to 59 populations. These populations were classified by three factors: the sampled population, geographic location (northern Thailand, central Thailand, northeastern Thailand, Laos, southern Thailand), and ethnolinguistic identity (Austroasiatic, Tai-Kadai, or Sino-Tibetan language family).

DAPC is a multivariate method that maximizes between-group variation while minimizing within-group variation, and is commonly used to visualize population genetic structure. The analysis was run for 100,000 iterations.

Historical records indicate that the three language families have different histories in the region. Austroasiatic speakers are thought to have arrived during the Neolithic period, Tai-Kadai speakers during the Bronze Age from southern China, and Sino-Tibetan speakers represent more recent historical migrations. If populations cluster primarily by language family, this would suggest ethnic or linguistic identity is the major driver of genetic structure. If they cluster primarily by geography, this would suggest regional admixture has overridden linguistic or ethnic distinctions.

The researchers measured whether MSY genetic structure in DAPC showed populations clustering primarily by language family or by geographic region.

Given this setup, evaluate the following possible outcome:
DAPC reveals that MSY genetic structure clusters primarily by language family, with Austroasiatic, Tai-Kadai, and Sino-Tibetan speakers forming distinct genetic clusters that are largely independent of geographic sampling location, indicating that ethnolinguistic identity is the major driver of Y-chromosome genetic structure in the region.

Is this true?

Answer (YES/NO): NO